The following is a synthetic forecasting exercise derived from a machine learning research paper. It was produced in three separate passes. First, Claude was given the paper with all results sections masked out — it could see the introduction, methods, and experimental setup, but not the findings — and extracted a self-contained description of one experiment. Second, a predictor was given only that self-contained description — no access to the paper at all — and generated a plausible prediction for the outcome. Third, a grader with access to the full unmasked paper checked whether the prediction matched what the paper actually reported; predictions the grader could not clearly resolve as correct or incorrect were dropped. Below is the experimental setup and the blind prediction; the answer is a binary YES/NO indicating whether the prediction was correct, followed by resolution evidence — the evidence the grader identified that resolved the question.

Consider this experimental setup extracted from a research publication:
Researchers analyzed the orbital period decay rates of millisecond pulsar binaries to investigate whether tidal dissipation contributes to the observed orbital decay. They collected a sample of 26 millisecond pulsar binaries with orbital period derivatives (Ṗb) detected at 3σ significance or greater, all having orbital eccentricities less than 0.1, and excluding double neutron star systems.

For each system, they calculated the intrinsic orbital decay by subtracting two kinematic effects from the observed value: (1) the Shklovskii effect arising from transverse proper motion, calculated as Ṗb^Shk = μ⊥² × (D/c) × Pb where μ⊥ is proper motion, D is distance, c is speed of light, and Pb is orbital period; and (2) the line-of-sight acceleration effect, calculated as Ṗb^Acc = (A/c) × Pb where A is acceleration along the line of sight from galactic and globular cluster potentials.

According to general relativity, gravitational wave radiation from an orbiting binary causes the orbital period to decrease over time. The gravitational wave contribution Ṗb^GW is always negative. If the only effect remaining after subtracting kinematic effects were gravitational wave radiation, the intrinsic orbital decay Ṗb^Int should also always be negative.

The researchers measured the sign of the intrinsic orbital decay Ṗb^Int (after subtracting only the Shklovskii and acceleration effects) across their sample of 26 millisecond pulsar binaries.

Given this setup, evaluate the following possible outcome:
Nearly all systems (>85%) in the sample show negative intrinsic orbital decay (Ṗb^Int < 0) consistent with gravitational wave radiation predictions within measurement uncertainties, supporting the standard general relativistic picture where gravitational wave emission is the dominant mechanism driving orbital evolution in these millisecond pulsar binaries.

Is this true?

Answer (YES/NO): NO